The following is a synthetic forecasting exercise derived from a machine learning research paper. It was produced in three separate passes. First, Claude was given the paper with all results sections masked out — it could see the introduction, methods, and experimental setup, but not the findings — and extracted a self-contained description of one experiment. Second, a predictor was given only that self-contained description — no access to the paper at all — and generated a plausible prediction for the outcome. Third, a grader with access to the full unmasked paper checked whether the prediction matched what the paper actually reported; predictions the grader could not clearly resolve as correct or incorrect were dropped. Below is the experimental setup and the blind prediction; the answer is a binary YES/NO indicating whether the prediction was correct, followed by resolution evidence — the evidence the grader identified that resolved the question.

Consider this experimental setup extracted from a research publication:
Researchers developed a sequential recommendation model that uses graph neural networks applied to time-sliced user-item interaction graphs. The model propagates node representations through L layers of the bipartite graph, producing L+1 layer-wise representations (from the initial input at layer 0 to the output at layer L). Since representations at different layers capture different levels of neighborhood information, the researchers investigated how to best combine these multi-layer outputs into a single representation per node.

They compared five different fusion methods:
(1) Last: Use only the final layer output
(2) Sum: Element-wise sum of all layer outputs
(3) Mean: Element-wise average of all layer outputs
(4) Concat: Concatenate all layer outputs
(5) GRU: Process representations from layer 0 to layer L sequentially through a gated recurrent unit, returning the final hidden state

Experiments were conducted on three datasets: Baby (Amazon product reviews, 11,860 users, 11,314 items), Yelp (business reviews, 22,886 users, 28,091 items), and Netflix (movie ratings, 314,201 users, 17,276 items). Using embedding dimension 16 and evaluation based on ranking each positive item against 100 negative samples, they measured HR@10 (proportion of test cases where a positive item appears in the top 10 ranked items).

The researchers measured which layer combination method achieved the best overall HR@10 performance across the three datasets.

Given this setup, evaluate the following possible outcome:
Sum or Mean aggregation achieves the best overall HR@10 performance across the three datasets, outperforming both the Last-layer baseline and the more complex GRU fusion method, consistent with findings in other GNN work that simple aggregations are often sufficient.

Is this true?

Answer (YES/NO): NO